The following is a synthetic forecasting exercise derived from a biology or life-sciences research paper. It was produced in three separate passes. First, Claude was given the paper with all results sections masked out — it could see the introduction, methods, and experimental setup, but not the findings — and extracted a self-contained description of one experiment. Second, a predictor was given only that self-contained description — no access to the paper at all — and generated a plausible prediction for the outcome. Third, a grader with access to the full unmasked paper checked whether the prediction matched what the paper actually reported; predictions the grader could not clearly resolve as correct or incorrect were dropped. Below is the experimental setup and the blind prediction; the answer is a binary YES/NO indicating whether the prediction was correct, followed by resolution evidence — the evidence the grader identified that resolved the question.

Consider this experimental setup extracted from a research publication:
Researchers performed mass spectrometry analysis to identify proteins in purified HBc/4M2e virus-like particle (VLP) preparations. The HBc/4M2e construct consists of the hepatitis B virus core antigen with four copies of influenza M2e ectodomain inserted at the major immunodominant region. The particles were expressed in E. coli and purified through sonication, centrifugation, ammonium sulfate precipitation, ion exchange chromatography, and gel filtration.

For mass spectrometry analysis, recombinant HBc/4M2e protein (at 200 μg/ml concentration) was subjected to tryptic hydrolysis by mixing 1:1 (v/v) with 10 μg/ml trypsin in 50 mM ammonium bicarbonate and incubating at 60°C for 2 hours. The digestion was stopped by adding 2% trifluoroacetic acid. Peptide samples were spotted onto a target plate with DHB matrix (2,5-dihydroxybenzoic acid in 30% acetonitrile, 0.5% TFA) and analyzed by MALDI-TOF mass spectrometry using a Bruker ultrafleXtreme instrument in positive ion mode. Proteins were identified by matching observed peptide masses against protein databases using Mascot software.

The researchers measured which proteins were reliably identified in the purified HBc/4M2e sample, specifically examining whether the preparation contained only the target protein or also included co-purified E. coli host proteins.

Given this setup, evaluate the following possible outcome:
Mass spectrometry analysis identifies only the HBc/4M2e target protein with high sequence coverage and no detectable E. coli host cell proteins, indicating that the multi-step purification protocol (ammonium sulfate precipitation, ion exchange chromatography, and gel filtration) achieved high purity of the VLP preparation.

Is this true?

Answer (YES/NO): NO